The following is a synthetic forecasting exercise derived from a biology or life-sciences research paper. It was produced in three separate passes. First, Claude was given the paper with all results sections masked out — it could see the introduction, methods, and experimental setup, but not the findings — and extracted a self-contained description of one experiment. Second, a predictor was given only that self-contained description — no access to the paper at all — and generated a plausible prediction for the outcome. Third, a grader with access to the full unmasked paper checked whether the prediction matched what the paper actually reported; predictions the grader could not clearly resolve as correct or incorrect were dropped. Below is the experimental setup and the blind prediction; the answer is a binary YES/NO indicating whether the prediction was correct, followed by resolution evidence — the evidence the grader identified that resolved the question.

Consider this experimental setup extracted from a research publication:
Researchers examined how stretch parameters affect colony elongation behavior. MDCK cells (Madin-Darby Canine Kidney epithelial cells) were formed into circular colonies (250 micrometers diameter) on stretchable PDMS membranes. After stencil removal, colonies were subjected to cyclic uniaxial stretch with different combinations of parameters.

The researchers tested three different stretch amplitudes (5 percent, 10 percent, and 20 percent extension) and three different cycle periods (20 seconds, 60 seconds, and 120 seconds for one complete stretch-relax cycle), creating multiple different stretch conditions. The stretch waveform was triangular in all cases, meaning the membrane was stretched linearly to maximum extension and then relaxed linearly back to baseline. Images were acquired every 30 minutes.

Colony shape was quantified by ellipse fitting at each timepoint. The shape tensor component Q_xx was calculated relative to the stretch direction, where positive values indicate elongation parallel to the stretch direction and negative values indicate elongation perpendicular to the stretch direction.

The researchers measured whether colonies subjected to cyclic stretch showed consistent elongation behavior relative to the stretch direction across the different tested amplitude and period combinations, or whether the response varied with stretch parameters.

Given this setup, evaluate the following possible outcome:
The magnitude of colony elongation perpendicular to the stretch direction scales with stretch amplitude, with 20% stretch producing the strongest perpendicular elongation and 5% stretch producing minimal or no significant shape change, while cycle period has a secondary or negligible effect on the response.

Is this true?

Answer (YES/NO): NO